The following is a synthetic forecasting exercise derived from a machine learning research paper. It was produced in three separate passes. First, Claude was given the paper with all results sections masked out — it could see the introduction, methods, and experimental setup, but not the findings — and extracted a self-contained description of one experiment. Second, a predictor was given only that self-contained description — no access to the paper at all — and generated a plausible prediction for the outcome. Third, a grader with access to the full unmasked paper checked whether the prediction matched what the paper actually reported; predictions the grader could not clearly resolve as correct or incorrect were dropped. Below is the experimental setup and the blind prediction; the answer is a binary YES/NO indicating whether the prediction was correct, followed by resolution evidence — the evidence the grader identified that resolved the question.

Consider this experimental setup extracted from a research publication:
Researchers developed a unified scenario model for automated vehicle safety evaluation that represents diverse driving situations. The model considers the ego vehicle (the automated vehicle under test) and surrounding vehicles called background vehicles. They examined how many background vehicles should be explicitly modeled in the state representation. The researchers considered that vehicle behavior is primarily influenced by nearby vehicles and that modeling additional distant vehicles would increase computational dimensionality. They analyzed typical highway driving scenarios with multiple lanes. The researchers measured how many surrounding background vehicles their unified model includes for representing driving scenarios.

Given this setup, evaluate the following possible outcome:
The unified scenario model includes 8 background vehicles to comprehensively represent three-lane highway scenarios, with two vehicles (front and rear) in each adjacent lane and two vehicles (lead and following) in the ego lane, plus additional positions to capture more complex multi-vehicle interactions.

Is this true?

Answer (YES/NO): NO